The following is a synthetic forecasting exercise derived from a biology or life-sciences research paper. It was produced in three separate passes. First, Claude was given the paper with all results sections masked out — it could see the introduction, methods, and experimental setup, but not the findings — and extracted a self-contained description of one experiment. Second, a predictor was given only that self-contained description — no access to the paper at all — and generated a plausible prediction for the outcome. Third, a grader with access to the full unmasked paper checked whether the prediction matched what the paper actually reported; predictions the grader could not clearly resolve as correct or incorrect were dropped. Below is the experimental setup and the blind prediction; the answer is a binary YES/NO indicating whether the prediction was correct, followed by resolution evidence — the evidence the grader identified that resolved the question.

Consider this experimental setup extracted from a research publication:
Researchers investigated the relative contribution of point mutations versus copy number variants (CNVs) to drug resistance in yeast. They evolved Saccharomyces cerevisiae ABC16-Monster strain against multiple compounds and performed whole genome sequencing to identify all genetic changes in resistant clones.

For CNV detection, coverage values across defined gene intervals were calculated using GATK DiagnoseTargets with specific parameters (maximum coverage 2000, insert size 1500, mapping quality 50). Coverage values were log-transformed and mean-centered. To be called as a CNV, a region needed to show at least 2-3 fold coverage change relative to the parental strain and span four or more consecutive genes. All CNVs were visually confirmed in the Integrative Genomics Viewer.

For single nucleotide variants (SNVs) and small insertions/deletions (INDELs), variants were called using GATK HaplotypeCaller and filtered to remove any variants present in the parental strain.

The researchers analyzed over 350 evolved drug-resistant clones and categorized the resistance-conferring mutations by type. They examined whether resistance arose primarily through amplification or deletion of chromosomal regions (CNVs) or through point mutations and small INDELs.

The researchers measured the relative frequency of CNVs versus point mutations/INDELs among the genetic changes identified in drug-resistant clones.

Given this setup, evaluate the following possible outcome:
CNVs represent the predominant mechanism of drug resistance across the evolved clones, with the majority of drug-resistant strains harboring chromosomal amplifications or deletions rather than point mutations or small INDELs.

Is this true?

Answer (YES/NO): NO